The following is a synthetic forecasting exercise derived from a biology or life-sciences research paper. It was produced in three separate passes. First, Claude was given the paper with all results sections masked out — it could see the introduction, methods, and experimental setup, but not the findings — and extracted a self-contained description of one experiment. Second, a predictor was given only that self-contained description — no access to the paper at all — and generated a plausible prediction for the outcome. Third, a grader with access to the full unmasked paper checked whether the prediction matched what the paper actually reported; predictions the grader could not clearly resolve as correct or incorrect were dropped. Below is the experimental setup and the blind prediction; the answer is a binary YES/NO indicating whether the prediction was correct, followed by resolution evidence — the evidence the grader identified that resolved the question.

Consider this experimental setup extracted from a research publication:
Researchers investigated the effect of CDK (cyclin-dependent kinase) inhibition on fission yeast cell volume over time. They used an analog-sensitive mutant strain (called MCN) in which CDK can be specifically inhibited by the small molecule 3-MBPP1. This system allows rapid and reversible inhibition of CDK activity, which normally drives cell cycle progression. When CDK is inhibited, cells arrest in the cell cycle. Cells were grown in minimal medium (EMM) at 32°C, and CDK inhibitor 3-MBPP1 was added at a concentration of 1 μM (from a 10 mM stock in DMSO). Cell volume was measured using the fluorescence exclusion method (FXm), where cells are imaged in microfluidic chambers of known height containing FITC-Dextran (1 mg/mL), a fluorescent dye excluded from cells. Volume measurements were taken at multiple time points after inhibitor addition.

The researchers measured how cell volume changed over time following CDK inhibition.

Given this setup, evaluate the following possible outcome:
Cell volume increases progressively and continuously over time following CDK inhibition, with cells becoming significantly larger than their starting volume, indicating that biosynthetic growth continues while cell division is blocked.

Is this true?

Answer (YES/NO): YES